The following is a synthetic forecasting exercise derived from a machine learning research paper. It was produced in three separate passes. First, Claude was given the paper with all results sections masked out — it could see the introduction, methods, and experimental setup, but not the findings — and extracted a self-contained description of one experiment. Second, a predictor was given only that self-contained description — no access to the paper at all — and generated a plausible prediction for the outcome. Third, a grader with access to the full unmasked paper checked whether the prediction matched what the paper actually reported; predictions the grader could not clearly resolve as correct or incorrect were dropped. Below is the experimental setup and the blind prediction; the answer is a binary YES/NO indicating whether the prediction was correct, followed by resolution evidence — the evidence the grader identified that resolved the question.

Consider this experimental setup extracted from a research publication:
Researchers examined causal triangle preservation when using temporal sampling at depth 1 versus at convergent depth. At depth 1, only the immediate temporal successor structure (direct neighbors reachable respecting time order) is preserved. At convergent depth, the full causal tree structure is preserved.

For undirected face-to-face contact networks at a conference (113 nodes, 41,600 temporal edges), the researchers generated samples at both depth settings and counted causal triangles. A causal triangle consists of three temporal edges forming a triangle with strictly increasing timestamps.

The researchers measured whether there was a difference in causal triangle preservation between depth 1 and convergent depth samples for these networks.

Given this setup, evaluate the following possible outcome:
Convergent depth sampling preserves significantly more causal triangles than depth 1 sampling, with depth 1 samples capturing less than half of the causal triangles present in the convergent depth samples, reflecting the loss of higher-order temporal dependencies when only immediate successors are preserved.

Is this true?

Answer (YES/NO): NO